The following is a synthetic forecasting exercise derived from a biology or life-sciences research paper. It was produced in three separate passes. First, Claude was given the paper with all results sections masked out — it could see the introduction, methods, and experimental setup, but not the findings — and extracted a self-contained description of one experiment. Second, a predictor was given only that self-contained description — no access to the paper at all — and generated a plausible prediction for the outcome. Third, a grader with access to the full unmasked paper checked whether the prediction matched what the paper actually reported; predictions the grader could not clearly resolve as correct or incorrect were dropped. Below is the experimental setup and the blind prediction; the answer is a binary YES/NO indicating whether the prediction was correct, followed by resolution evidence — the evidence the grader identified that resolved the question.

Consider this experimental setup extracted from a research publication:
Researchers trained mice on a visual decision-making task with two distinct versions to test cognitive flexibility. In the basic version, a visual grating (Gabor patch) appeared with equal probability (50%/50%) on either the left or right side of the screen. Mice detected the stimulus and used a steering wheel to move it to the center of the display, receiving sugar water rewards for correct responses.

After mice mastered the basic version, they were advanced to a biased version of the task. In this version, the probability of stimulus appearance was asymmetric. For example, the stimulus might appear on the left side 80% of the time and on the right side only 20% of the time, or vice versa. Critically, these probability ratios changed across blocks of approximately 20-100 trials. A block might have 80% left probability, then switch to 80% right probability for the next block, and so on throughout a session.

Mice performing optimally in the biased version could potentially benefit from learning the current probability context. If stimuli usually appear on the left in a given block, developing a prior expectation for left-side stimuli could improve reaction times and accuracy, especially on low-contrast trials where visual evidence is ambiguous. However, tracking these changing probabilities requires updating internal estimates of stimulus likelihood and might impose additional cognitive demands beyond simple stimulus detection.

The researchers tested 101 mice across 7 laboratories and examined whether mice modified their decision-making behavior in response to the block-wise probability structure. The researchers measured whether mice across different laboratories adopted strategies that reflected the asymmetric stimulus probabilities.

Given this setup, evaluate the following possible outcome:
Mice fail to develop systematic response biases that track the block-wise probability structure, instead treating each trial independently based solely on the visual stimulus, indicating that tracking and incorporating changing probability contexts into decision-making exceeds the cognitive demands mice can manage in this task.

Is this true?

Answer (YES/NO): NO